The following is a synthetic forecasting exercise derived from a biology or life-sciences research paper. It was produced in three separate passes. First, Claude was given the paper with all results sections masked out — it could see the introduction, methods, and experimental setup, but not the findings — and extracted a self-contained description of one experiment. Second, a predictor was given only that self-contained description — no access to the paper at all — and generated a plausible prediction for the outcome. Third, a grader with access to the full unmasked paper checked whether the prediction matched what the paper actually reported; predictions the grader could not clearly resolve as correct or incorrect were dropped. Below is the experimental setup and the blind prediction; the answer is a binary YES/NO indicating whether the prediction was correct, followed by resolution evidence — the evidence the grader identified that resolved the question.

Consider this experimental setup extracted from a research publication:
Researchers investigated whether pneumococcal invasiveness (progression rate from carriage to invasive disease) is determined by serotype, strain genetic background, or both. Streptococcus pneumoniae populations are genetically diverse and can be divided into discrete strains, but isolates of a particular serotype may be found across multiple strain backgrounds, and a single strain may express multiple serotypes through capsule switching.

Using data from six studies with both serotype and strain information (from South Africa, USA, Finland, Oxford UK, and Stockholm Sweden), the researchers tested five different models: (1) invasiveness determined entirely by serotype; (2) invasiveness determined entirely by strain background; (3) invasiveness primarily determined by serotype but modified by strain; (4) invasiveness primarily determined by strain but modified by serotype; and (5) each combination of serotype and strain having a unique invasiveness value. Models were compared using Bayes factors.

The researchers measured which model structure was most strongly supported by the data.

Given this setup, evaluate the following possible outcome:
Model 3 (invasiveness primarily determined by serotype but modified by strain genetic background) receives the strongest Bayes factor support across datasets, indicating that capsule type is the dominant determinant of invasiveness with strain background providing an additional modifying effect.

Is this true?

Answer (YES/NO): NO